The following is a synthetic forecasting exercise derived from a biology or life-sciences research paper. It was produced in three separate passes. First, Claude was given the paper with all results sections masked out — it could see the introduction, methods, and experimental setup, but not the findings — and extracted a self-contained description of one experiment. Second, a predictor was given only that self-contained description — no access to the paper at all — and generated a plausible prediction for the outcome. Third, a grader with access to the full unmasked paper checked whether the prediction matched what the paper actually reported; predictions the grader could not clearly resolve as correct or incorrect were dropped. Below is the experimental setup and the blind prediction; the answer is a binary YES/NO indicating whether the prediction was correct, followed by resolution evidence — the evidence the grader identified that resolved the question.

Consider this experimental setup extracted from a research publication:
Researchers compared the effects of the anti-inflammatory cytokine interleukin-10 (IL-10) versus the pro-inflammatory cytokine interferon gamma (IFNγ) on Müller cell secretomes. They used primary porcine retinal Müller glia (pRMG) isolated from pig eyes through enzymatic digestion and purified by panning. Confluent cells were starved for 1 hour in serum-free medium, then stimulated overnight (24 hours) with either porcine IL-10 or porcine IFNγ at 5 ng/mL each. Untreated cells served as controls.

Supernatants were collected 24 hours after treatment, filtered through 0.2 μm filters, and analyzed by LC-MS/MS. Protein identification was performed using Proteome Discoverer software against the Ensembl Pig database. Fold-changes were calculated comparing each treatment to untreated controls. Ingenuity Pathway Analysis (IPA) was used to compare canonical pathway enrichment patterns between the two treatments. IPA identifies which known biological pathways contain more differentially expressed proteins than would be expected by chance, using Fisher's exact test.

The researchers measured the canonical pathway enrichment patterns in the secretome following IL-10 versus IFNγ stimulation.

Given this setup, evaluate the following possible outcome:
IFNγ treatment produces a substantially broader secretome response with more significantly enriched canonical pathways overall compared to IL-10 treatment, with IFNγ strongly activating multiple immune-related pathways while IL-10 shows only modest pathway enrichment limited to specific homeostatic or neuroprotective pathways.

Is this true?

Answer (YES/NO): NO